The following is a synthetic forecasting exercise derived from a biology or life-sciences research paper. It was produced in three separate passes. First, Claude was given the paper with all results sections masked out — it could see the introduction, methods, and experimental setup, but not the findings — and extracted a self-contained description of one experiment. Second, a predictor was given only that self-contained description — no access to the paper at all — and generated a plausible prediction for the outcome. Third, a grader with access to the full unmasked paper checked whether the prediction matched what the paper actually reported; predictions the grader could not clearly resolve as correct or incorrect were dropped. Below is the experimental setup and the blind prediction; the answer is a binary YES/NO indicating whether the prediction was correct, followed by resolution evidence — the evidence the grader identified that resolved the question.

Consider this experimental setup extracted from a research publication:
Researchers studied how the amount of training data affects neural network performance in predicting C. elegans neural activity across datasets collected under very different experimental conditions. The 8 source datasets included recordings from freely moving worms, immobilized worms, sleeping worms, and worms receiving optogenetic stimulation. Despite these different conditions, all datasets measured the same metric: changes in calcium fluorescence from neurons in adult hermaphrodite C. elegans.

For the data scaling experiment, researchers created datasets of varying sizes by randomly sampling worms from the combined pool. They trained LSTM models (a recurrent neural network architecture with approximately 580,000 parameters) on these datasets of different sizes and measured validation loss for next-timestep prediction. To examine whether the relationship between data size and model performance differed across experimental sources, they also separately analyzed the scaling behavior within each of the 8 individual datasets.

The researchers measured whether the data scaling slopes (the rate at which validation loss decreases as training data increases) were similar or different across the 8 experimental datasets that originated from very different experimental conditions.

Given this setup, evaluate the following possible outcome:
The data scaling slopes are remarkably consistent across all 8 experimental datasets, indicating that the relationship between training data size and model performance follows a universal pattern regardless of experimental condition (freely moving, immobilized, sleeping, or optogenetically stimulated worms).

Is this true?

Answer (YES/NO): YES